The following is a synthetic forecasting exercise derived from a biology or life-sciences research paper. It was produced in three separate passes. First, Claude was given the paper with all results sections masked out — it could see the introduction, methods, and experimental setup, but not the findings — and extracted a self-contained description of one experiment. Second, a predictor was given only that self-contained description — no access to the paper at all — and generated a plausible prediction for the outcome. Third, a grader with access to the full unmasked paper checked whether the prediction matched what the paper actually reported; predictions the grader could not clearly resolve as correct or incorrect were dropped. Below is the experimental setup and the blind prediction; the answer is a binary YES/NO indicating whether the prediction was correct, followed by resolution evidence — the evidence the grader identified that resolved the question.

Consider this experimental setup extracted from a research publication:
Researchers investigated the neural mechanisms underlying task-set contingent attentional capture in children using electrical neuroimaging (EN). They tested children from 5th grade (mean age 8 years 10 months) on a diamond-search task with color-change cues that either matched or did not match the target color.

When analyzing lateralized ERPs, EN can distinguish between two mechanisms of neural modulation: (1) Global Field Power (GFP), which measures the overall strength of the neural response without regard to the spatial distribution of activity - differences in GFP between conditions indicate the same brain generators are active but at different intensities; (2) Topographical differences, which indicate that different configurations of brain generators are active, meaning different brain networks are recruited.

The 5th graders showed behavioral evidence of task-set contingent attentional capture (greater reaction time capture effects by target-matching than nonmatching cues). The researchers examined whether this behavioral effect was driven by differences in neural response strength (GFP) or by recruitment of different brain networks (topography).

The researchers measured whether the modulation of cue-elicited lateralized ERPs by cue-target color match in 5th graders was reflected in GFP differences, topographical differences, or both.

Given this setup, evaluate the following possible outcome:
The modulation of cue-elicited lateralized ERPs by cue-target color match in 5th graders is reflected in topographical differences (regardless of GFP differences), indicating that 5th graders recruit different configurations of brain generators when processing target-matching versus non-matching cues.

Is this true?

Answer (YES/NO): YES